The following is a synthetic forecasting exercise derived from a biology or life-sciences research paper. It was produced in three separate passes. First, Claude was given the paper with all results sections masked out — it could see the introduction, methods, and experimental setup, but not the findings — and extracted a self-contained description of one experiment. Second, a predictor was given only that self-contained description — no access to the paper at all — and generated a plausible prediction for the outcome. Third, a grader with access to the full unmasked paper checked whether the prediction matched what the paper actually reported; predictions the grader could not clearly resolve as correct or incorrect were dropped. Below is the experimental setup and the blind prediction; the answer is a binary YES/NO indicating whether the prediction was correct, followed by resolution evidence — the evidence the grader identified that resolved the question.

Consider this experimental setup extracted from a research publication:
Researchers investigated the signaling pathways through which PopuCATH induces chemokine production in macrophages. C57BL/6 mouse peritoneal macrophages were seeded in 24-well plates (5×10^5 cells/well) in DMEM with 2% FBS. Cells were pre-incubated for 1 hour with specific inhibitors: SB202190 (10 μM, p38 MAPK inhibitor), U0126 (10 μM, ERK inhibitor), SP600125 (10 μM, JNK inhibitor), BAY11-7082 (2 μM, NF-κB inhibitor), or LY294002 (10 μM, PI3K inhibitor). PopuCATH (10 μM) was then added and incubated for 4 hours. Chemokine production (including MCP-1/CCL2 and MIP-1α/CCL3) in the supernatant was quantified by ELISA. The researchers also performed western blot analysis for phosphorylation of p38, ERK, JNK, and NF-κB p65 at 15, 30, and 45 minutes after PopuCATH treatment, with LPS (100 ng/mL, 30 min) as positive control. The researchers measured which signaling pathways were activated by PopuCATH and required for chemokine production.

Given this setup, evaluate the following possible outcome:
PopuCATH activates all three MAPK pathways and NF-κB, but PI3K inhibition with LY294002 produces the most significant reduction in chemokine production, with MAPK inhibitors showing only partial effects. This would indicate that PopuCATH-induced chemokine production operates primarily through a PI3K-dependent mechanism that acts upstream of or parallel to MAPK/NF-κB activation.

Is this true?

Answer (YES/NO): NO